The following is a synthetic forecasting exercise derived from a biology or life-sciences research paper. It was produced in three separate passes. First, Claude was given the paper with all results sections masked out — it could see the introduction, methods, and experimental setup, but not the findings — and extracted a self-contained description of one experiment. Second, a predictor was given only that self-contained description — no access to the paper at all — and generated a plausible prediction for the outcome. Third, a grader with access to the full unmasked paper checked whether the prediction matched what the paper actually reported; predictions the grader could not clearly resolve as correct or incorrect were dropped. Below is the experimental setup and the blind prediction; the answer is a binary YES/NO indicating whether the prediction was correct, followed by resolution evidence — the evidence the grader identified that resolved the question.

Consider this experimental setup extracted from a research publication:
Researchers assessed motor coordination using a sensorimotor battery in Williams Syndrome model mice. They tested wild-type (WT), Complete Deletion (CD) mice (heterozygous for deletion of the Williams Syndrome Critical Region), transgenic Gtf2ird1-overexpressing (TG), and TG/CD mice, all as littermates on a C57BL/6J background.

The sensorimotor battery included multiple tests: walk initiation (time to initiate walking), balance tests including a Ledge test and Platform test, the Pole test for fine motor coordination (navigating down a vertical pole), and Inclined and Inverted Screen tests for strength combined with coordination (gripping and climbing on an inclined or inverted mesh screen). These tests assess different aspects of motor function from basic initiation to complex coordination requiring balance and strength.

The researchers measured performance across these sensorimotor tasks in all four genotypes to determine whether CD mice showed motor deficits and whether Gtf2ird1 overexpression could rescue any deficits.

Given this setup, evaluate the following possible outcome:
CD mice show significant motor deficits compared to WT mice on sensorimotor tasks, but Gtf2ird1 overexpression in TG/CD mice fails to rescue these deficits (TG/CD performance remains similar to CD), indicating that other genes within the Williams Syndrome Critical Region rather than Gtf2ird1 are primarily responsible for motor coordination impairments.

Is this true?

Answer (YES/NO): NO